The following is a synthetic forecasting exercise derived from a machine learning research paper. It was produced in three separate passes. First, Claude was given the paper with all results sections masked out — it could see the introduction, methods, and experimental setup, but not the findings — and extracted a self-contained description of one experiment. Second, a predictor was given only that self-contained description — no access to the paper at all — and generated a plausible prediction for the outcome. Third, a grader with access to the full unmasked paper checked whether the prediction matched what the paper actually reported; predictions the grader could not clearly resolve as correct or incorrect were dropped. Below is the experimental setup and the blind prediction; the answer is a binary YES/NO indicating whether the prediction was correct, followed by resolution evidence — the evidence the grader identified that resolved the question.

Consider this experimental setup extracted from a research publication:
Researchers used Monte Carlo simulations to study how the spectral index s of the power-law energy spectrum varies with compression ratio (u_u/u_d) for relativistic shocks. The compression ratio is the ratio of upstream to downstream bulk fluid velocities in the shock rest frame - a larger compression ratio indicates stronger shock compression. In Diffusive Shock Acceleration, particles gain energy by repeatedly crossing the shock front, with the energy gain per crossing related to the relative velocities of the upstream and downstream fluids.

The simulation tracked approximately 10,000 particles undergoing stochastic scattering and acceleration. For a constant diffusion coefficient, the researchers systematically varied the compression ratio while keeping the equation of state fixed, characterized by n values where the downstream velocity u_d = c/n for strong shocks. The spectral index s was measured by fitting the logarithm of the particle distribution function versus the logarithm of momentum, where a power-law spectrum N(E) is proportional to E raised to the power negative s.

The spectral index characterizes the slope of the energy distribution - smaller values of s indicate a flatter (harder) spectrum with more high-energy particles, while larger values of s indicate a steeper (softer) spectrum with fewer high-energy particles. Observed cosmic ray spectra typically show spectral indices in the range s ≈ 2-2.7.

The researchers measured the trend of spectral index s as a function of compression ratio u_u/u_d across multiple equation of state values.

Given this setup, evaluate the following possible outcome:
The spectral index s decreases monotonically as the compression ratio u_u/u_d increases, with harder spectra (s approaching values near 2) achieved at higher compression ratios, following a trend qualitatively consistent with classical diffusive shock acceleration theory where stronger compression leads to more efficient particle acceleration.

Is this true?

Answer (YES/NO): YES